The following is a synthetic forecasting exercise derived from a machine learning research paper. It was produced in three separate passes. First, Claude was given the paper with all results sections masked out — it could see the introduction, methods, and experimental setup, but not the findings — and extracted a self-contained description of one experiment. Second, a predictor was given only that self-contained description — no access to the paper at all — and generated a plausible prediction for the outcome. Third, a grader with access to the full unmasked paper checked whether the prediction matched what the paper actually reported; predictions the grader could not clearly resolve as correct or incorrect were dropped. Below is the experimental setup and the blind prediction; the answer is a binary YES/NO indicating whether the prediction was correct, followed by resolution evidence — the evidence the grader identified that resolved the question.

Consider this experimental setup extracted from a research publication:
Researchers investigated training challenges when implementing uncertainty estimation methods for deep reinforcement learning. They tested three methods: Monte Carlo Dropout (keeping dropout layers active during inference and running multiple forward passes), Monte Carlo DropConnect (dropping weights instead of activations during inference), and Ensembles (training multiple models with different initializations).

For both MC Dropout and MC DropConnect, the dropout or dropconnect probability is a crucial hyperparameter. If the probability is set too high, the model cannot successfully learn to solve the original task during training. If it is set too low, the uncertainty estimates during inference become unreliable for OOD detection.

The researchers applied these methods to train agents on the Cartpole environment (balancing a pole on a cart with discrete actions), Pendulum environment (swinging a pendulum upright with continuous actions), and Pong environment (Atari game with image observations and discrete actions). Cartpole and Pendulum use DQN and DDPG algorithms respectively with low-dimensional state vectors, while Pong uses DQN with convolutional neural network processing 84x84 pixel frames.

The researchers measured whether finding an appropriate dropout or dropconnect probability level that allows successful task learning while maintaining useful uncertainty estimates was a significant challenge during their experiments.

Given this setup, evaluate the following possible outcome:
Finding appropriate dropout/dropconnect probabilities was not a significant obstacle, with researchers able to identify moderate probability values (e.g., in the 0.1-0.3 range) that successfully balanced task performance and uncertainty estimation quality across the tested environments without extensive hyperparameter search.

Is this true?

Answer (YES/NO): NO